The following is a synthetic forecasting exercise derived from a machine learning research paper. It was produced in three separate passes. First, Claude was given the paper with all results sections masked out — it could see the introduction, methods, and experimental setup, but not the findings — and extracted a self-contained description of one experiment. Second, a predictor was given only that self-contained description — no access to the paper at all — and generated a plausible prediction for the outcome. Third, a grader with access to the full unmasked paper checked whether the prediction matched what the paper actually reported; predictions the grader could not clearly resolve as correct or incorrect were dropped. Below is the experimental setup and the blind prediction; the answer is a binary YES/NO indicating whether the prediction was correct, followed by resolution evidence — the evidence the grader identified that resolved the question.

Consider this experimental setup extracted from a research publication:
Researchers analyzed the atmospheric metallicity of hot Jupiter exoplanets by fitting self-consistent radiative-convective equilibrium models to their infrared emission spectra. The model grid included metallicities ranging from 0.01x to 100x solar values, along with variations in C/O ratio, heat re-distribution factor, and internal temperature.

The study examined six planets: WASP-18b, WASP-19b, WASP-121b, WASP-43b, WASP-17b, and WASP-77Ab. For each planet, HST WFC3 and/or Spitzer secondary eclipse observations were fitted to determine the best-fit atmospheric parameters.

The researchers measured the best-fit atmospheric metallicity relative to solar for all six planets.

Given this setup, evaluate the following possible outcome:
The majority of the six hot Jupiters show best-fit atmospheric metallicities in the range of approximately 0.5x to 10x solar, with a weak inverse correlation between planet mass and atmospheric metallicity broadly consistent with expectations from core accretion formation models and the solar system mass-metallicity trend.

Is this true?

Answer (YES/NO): NO